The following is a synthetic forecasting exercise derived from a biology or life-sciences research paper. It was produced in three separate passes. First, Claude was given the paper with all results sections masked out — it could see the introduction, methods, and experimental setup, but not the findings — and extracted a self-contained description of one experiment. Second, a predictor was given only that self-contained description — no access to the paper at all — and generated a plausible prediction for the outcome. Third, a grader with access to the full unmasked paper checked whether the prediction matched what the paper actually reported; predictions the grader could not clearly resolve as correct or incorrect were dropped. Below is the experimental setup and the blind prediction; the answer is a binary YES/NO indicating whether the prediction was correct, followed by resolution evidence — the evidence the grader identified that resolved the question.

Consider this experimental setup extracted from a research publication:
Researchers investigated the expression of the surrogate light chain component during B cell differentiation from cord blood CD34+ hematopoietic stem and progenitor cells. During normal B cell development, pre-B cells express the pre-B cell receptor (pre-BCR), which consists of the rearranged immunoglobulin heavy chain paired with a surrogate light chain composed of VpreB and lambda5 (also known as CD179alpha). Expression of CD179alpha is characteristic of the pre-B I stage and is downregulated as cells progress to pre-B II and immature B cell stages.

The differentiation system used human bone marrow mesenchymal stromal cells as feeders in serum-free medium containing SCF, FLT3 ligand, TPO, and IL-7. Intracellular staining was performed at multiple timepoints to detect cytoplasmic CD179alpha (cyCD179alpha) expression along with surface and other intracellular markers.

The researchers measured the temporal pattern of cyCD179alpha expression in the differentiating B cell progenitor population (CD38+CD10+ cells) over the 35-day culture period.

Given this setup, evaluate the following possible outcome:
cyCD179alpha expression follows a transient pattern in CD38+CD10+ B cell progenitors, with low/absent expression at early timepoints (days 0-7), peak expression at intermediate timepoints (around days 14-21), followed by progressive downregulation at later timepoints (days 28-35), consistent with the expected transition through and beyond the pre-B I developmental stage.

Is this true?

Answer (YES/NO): NO